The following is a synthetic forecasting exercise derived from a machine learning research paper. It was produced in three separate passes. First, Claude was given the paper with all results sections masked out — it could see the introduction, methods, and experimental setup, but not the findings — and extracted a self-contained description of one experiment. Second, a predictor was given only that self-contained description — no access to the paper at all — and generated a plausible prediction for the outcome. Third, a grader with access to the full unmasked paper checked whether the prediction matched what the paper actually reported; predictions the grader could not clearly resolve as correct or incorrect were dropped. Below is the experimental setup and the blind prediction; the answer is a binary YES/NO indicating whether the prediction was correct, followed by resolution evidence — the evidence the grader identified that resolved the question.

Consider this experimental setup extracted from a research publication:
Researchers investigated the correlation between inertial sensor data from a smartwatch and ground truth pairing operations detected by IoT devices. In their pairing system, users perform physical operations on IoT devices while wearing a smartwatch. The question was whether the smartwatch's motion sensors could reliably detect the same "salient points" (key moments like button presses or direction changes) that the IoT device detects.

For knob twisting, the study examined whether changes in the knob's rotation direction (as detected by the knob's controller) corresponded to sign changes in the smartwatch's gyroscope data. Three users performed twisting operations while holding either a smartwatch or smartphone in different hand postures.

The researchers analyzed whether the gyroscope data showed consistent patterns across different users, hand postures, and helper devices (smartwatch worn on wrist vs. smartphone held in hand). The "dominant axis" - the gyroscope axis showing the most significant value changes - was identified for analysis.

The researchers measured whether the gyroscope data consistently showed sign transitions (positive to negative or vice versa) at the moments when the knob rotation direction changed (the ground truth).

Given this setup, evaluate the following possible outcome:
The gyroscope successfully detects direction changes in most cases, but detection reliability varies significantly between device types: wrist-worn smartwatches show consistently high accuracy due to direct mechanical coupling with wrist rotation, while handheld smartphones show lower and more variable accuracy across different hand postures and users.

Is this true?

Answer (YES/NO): NO